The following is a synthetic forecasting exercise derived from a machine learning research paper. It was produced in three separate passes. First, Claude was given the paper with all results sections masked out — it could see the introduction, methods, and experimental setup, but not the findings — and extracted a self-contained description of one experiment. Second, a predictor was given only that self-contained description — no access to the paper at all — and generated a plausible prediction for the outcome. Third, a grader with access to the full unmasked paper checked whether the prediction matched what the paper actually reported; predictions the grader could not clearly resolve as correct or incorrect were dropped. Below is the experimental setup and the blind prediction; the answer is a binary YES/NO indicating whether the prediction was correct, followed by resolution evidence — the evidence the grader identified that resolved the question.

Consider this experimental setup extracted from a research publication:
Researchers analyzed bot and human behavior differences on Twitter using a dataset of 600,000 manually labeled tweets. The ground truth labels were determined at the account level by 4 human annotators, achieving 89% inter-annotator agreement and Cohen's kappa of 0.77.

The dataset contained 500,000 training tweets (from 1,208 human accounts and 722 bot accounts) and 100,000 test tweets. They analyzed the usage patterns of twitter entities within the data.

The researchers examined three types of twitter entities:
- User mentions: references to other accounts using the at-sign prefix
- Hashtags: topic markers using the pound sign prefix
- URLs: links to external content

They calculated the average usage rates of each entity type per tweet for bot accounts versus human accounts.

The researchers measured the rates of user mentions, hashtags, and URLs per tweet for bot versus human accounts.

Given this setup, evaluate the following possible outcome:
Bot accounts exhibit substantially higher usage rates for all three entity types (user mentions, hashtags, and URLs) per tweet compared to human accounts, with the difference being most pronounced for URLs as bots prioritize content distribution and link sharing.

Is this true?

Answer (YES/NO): NO